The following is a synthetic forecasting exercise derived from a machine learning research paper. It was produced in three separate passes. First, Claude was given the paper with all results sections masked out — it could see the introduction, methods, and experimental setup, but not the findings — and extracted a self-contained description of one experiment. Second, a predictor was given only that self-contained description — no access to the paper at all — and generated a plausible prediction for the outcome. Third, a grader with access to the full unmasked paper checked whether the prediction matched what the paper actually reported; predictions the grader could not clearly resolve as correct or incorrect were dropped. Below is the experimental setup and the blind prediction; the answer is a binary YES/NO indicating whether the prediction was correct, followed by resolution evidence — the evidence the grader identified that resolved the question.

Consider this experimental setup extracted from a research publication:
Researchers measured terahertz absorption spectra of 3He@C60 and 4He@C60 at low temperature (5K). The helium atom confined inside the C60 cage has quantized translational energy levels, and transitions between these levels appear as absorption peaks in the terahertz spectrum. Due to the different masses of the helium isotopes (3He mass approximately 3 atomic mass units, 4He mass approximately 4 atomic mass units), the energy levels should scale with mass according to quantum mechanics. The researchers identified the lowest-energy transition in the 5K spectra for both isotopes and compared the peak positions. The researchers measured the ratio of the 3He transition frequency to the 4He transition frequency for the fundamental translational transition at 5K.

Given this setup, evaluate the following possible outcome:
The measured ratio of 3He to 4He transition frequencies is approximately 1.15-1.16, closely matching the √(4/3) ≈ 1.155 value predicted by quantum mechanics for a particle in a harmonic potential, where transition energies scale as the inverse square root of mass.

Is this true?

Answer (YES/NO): NO